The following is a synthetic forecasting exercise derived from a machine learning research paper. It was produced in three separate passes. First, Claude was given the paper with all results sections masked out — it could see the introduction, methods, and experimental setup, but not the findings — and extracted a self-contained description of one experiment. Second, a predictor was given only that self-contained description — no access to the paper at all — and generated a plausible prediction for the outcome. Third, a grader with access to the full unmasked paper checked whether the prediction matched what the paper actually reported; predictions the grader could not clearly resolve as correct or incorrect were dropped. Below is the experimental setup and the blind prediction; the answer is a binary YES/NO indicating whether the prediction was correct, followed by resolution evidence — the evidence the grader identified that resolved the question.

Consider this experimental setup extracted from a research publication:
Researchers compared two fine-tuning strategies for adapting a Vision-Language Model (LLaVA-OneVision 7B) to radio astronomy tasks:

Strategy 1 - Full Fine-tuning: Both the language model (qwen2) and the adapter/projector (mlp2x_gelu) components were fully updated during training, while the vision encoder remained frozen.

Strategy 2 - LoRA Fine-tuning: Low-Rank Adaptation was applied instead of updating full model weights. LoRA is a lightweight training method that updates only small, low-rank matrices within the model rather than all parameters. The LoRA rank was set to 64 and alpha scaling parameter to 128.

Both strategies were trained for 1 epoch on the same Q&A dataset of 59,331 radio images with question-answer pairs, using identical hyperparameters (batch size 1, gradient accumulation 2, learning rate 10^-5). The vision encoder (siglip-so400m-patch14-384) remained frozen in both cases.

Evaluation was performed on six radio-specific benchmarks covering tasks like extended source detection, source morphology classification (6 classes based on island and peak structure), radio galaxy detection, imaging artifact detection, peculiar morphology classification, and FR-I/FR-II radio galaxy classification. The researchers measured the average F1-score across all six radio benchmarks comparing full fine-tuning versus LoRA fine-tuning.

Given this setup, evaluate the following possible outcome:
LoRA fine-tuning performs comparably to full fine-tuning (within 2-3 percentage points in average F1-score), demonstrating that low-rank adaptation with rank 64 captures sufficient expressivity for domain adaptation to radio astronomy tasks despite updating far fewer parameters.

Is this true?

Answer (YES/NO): NO